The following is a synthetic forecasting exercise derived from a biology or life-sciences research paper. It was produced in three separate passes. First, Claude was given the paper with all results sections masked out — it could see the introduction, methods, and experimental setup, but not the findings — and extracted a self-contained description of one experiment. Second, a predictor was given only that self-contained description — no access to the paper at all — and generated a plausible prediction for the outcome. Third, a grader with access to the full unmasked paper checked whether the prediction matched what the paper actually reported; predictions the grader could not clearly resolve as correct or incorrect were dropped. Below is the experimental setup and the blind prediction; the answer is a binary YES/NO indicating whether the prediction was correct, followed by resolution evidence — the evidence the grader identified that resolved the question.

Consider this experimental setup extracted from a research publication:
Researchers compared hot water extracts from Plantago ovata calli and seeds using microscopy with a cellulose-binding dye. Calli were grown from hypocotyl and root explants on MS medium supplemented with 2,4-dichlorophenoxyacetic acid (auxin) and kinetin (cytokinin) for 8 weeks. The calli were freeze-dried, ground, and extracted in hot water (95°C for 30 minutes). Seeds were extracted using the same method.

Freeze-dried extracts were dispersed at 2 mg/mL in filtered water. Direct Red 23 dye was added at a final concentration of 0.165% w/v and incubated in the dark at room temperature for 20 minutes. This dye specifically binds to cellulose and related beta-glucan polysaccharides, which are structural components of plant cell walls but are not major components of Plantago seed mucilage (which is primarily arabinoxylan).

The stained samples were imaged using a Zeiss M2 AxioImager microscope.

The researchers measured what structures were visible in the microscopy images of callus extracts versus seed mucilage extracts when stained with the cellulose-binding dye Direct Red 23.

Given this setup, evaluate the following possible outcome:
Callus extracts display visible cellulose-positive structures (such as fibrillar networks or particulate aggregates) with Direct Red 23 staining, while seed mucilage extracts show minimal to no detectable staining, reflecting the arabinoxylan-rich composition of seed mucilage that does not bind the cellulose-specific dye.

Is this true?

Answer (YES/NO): YES